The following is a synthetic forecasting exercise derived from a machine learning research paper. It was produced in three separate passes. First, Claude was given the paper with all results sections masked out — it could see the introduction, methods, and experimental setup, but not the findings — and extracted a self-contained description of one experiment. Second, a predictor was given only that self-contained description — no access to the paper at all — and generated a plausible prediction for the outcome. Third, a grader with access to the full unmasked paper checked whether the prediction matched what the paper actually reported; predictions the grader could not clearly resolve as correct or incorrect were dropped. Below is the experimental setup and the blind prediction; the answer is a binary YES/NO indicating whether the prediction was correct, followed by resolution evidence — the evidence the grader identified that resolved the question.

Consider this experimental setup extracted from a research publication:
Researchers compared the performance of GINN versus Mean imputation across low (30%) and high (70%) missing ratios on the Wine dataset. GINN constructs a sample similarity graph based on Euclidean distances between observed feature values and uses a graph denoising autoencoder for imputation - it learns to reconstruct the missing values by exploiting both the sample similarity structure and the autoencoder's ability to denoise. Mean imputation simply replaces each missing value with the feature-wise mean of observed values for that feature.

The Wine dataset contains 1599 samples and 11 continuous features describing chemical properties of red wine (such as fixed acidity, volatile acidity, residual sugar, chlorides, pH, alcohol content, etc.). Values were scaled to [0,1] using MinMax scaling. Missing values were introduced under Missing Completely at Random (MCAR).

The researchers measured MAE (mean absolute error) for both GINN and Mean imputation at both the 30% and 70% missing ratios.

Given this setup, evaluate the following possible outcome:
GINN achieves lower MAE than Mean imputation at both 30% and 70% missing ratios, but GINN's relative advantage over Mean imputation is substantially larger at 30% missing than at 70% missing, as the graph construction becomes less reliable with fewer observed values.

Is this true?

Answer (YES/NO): NO